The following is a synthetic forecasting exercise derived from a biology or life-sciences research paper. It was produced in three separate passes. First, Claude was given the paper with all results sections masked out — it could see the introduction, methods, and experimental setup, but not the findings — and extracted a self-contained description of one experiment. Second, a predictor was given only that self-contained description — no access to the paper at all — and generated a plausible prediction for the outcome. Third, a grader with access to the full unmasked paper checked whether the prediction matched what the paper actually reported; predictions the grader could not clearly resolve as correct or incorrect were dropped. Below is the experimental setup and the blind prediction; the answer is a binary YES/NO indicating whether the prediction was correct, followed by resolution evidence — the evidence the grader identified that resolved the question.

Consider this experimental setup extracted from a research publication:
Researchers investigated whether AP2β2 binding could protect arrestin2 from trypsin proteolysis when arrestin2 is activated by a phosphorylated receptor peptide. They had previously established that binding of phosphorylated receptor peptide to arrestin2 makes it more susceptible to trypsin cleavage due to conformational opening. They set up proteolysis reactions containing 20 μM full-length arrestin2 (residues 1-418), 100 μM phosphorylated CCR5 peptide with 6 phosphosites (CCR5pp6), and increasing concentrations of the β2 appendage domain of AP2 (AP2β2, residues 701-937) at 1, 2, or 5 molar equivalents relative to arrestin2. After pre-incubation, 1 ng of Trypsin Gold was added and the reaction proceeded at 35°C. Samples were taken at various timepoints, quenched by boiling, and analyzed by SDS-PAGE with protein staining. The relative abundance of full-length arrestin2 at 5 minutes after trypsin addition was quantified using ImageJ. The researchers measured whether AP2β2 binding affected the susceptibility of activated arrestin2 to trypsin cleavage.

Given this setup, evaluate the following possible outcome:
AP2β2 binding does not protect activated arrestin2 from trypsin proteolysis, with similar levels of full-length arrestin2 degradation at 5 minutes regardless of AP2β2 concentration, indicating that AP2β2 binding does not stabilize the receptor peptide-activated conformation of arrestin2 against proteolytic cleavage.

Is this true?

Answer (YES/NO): NO